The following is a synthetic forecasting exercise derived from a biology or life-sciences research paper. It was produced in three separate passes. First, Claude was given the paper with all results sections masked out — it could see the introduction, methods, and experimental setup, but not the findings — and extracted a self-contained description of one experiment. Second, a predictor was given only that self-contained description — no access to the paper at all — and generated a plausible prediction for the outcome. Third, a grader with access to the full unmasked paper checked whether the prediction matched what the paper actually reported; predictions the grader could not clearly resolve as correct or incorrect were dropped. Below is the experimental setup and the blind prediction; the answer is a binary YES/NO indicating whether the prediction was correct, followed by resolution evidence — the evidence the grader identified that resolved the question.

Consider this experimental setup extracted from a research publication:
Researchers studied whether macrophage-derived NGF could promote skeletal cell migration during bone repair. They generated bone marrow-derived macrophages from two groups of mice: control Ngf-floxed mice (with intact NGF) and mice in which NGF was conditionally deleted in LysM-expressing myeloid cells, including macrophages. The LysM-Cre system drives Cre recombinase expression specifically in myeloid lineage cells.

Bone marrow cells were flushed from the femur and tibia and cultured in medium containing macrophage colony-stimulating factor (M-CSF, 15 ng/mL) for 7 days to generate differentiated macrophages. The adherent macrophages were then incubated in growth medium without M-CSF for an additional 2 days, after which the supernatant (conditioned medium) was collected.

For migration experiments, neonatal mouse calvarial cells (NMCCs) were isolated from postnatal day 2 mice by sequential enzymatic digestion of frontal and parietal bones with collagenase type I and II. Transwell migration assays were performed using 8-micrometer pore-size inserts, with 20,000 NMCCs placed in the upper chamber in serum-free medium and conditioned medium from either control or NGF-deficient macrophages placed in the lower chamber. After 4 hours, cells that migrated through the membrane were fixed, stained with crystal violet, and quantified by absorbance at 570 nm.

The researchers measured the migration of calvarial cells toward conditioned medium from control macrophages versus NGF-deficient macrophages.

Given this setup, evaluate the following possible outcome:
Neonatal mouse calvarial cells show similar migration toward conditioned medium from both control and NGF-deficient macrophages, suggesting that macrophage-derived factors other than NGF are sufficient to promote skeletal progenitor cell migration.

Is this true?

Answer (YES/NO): NO